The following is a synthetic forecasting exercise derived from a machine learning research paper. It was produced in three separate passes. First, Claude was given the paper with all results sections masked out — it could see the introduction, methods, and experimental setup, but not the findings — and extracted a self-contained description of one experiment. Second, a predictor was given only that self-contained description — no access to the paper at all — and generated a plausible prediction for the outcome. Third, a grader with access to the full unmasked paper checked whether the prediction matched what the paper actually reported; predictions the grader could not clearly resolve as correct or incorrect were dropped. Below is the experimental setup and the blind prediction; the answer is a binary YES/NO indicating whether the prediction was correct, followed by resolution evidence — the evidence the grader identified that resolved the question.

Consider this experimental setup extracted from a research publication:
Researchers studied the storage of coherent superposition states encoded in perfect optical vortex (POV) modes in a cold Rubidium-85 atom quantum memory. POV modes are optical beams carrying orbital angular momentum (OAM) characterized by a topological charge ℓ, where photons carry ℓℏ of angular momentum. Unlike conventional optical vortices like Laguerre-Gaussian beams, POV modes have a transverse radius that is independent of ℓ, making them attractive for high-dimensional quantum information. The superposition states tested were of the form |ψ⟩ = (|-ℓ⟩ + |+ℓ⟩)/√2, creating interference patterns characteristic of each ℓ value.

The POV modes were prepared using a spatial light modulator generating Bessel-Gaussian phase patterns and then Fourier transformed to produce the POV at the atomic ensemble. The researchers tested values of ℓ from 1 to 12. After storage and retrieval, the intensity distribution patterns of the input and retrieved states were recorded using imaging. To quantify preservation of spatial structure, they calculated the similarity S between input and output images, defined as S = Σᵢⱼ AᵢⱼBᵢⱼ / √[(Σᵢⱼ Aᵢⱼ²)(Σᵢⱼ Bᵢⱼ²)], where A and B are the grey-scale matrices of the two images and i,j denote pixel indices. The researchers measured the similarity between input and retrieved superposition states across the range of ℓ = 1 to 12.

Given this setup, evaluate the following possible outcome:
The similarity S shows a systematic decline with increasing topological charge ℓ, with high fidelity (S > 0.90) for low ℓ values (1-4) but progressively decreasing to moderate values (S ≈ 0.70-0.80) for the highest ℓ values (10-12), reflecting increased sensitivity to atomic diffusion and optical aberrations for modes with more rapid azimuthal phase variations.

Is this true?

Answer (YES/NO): NO